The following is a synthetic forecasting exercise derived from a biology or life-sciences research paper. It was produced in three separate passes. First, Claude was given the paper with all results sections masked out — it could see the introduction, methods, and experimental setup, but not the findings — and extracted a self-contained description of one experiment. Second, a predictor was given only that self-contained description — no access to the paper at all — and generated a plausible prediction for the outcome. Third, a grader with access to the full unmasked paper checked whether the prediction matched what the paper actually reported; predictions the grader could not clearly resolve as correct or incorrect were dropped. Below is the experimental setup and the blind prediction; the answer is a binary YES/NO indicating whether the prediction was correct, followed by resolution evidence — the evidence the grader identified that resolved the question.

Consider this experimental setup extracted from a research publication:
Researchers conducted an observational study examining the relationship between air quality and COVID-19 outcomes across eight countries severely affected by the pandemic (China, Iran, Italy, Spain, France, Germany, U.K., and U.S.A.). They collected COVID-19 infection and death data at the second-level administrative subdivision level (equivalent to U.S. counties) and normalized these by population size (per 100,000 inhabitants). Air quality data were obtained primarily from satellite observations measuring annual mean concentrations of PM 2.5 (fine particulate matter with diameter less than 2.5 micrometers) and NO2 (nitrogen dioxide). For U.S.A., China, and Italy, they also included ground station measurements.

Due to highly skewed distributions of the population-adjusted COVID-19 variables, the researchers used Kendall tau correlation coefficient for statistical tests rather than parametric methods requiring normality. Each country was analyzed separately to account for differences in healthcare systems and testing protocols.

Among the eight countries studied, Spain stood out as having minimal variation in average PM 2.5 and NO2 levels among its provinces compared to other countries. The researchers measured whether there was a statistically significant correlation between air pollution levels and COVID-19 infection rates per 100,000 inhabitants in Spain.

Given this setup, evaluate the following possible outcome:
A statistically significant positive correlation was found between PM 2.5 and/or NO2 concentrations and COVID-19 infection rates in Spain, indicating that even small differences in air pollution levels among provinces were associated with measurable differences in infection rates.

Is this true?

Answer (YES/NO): NO